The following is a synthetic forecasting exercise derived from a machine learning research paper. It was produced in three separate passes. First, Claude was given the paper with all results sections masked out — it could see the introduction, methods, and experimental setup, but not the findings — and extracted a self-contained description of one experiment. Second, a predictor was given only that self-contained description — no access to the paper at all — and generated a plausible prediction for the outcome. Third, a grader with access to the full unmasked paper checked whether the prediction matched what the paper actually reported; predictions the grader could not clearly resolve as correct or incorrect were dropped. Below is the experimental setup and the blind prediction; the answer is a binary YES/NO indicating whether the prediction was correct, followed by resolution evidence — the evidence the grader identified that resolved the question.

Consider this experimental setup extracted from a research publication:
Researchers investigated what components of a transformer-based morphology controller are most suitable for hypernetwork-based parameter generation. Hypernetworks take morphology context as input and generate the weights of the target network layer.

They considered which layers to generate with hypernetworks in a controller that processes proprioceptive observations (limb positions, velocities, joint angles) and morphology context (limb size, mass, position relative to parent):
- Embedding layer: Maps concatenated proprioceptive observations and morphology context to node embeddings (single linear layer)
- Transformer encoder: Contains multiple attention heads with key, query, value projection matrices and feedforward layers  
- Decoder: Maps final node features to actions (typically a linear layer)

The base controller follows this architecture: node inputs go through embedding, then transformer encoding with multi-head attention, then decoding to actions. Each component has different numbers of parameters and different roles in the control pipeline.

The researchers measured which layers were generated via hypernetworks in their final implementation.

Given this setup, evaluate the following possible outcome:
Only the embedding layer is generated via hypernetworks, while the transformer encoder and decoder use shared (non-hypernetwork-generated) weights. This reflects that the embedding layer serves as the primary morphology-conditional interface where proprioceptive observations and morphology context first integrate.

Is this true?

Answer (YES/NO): NO